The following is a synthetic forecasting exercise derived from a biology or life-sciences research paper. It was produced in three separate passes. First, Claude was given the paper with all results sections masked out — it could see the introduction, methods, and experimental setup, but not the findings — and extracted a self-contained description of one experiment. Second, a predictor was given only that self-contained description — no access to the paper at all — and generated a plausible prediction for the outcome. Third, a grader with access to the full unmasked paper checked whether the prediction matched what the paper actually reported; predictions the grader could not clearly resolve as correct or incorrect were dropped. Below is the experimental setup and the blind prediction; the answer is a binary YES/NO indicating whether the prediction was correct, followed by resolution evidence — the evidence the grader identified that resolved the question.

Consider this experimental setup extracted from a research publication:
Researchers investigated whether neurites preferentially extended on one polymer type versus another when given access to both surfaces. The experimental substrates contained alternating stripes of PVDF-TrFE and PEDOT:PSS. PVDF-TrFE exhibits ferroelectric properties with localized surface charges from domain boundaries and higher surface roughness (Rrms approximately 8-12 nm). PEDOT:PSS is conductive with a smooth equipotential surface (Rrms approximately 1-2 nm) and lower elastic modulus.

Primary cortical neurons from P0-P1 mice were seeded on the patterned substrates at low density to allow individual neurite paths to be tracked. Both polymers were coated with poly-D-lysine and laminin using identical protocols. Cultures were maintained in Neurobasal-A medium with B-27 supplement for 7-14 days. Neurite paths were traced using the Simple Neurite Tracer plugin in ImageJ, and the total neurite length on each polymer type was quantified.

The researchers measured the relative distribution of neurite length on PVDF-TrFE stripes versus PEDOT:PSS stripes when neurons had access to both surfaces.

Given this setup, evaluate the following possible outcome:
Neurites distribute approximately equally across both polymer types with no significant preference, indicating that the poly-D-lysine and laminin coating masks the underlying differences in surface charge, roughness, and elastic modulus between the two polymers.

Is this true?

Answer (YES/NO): NO